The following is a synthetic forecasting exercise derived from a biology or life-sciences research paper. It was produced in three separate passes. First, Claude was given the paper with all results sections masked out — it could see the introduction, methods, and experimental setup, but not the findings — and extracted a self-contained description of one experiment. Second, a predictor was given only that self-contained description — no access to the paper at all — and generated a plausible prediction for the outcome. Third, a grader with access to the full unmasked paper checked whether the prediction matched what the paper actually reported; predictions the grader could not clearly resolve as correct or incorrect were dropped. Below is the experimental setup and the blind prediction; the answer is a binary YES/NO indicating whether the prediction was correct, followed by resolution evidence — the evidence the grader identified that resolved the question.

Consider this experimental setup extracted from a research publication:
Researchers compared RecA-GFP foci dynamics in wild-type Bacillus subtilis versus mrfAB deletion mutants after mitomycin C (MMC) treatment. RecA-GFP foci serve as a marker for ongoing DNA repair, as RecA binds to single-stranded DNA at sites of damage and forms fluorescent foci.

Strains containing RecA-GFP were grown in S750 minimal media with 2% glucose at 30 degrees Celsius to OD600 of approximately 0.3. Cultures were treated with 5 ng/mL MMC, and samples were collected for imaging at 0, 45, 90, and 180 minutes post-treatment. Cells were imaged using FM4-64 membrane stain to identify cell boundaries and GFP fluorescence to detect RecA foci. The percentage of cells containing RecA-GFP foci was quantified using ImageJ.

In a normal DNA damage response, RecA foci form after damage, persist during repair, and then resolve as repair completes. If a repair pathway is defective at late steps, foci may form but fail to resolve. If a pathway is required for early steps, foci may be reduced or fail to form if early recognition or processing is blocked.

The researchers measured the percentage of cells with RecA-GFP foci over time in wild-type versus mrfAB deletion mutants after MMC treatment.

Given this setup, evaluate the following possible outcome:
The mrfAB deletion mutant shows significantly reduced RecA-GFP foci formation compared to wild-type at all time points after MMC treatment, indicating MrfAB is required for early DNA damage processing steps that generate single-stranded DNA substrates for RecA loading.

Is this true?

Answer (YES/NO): NO